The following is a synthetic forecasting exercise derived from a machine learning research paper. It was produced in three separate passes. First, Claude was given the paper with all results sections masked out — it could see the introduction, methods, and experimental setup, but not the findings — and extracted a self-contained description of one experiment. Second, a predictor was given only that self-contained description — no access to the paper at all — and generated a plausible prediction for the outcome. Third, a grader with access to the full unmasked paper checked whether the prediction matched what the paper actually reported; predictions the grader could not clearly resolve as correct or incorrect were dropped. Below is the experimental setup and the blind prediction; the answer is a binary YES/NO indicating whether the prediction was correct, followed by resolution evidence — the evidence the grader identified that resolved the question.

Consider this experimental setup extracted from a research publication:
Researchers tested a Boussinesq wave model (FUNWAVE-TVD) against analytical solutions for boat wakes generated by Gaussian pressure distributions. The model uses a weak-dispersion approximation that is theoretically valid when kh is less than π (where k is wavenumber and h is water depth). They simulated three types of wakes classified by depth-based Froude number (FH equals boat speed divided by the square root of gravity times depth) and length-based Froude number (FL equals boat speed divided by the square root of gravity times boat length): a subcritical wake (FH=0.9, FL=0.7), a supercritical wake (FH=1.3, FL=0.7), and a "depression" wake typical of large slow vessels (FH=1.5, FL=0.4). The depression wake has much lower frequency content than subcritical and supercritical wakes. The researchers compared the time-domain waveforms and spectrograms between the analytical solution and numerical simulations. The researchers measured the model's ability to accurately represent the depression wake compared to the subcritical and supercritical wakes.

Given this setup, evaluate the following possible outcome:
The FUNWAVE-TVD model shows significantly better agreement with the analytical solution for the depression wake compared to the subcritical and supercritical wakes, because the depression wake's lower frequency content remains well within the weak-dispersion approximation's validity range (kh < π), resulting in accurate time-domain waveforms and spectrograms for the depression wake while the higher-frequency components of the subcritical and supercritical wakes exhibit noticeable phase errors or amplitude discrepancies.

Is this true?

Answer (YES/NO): YES